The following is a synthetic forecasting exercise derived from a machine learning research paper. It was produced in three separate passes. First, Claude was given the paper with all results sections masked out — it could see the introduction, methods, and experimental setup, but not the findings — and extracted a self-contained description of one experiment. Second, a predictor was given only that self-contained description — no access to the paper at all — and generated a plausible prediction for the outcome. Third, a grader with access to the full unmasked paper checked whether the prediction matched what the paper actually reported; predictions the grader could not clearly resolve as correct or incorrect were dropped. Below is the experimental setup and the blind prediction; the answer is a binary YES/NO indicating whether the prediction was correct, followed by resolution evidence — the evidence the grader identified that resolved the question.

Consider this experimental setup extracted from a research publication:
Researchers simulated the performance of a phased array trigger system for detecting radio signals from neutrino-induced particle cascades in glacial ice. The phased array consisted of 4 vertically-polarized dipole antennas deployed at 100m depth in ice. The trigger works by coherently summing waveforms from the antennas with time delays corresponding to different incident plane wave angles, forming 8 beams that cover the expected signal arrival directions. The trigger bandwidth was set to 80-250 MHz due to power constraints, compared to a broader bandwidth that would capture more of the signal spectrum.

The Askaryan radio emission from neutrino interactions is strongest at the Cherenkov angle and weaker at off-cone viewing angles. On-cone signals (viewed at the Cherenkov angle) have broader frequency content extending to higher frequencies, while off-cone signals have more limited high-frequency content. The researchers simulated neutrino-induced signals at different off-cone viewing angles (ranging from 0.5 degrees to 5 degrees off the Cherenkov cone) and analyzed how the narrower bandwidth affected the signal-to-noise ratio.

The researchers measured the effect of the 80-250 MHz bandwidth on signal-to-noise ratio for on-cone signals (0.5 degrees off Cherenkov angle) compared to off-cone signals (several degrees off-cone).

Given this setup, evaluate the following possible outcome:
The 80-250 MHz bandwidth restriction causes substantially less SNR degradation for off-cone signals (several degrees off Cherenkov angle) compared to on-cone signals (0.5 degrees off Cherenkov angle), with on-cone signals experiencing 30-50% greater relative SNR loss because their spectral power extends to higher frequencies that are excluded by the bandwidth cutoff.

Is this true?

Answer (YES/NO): NO